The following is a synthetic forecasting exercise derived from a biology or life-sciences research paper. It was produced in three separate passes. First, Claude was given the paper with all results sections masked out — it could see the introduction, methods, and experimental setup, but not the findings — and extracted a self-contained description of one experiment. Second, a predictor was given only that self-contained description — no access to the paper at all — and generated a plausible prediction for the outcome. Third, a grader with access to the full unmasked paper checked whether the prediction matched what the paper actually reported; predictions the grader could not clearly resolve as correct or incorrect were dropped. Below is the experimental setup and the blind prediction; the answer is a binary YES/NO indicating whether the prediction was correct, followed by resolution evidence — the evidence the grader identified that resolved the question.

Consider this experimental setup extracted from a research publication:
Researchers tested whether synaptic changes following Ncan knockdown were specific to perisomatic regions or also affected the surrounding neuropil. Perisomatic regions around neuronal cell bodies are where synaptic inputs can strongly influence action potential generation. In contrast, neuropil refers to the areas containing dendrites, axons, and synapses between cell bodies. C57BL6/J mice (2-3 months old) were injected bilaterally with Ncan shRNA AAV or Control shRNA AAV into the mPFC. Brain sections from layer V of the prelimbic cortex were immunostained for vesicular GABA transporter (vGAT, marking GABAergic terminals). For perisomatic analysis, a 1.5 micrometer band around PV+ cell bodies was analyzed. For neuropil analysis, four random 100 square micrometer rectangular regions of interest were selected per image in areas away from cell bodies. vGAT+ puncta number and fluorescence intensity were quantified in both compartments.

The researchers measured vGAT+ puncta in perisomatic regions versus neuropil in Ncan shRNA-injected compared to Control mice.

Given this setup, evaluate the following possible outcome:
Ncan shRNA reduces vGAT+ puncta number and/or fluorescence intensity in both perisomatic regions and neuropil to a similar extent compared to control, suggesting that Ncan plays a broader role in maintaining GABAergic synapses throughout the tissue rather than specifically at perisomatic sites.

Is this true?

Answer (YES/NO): NO